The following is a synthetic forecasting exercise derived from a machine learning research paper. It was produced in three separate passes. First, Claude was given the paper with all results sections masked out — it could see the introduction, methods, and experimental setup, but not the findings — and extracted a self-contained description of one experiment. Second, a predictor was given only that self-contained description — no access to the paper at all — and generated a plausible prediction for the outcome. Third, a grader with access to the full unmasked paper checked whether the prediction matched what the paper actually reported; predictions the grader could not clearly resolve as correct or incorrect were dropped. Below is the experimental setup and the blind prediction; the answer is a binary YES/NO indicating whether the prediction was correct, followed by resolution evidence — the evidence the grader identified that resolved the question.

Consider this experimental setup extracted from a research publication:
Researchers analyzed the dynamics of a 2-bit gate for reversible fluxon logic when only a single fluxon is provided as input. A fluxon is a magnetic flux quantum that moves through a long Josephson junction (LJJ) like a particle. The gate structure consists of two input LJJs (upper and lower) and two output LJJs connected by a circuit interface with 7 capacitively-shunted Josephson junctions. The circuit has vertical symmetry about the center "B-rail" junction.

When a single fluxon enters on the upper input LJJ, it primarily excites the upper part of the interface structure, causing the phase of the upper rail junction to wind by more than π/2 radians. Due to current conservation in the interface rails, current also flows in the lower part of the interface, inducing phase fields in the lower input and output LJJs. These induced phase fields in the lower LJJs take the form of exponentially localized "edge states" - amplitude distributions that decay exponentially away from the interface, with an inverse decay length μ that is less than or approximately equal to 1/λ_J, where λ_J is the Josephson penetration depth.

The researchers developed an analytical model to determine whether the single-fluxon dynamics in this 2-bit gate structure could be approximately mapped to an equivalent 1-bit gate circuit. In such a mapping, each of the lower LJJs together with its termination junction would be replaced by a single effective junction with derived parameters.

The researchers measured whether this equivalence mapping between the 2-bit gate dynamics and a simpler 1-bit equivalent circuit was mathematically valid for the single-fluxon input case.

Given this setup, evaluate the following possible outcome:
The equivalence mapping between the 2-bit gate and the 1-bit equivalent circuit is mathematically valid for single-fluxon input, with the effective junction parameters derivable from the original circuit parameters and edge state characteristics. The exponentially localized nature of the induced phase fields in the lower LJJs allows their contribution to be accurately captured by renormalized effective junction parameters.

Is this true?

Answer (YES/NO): YES